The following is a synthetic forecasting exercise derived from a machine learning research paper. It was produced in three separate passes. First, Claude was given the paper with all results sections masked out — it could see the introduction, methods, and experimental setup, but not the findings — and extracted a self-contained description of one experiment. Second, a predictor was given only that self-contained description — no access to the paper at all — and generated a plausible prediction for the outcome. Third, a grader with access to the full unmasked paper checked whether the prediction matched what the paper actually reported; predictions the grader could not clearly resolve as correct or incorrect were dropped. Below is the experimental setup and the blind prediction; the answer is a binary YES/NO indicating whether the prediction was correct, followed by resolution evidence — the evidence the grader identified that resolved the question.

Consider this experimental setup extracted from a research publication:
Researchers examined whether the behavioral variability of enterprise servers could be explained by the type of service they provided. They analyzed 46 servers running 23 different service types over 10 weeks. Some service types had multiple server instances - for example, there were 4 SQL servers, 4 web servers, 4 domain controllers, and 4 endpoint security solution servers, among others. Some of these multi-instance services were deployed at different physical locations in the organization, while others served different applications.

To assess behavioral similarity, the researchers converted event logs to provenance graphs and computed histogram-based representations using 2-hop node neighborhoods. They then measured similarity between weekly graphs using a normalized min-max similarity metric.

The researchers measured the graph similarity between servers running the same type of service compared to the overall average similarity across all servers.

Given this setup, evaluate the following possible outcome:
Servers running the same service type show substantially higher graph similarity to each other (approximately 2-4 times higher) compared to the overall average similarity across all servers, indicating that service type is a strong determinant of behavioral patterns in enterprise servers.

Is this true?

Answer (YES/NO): NO